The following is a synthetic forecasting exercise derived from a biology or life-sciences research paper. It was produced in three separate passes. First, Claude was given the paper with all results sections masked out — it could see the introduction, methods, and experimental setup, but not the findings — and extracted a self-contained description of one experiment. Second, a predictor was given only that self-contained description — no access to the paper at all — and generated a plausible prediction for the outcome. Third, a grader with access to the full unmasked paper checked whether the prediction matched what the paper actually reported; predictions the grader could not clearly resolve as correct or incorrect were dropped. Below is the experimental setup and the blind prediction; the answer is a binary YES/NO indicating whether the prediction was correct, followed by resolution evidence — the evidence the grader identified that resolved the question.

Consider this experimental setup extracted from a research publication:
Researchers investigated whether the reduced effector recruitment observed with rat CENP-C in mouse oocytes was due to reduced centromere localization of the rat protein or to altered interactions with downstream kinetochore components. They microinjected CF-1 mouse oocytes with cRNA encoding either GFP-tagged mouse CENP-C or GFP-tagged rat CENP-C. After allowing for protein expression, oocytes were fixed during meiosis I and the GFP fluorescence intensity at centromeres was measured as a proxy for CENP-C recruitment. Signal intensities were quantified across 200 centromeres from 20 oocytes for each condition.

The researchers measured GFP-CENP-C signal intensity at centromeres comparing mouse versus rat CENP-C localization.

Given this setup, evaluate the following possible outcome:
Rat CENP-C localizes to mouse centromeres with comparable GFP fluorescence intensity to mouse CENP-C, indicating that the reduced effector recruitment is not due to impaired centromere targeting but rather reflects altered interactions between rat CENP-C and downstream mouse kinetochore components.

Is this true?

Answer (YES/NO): YES